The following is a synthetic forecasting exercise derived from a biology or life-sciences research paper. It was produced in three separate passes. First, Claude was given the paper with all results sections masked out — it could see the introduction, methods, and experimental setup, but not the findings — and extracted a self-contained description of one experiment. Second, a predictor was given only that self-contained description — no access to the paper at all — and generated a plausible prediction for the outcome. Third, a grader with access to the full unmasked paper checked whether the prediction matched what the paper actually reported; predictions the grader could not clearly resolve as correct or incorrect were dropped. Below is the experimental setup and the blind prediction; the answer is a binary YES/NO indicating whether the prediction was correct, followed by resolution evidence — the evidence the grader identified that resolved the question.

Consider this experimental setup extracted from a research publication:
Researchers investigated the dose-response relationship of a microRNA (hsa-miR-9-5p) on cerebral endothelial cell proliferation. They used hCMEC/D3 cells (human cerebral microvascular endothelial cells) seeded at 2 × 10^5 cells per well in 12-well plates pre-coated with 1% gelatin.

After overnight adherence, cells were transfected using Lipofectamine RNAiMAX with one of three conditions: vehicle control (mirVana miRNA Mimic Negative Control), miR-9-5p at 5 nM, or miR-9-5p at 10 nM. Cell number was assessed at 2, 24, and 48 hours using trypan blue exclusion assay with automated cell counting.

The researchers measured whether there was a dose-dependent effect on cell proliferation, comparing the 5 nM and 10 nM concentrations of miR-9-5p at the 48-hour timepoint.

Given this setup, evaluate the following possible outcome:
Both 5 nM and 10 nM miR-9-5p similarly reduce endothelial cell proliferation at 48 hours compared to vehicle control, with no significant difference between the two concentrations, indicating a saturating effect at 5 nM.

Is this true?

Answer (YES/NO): NO